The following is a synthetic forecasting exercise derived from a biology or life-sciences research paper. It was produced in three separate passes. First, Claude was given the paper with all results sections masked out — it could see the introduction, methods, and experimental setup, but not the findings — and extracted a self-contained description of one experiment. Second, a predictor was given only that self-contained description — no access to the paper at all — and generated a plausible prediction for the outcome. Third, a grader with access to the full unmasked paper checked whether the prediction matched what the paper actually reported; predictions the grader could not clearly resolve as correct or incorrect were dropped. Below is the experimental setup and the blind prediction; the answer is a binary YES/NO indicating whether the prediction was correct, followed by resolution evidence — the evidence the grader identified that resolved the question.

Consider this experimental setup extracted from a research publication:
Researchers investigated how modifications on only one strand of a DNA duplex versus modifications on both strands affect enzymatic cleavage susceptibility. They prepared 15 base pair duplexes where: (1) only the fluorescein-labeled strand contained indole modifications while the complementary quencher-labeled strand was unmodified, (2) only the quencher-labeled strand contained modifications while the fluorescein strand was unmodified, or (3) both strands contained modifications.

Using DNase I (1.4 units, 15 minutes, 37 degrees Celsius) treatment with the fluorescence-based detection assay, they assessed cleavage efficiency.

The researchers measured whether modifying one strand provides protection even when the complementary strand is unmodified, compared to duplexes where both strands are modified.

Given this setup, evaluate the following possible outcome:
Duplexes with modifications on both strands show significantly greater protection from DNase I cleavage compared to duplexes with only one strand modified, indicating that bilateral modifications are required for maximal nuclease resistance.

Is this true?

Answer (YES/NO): NO